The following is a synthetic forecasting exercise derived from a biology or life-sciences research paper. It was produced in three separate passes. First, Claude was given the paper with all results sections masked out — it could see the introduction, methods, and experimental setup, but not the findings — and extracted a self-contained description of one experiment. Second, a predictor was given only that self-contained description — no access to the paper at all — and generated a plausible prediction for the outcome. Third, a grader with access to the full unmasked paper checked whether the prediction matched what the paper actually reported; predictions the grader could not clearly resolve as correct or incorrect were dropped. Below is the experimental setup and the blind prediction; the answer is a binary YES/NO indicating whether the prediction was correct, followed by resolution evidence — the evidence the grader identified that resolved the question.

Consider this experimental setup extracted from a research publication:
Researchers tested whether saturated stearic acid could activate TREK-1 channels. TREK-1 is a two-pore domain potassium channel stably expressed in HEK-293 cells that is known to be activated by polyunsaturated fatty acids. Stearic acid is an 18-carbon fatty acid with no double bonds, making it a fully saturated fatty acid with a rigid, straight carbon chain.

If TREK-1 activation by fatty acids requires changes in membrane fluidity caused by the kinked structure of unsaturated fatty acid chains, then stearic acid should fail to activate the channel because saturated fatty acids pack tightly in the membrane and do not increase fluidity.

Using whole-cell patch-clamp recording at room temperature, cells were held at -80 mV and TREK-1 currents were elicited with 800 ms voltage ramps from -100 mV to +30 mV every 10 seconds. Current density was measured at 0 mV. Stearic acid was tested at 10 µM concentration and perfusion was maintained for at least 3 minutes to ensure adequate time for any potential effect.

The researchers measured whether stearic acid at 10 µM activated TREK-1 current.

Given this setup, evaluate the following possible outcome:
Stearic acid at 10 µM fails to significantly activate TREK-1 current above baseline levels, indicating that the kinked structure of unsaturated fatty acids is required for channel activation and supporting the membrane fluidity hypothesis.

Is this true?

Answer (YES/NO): YES